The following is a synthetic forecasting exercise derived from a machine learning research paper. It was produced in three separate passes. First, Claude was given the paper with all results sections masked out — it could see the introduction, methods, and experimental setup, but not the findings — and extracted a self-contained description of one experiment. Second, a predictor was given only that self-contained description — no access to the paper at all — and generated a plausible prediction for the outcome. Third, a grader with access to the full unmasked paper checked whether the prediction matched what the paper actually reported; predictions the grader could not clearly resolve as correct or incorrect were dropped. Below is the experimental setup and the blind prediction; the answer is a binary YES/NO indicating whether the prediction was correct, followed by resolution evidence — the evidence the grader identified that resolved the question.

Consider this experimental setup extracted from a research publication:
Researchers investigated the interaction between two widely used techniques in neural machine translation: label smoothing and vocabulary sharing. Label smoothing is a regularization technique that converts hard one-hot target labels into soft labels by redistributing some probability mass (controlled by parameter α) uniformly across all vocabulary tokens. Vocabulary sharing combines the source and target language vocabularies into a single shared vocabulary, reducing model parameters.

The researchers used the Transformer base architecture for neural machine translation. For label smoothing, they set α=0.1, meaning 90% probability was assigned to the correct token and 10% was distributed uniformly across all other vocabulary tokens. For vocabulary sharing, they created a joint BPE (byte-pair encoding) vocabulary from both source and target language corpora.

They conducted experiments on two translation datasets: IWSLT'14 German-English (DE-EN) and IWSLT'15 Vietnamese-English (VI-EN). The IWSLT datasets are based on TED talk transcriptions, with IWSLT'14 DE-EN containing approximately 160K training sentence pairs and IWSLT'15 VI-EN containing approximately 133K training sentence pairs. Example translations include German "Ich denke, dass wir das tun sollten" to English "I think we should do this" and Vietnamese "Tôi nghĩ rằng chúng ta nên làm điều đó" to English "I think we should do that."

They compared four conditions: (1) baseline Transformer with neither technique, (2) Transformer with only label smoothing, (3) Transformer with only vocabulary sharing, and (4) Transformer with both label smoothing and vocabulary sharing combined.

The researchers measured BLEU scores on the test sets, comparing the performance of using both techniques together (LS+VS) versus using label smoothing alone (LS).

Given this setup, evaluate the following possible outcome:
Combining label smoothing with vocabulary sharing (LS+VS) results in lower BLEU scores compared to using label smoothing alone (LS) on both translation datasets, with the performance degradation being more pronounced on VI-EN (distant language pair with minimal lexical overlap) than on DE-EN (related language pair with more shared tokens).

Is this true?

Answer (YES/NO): YES